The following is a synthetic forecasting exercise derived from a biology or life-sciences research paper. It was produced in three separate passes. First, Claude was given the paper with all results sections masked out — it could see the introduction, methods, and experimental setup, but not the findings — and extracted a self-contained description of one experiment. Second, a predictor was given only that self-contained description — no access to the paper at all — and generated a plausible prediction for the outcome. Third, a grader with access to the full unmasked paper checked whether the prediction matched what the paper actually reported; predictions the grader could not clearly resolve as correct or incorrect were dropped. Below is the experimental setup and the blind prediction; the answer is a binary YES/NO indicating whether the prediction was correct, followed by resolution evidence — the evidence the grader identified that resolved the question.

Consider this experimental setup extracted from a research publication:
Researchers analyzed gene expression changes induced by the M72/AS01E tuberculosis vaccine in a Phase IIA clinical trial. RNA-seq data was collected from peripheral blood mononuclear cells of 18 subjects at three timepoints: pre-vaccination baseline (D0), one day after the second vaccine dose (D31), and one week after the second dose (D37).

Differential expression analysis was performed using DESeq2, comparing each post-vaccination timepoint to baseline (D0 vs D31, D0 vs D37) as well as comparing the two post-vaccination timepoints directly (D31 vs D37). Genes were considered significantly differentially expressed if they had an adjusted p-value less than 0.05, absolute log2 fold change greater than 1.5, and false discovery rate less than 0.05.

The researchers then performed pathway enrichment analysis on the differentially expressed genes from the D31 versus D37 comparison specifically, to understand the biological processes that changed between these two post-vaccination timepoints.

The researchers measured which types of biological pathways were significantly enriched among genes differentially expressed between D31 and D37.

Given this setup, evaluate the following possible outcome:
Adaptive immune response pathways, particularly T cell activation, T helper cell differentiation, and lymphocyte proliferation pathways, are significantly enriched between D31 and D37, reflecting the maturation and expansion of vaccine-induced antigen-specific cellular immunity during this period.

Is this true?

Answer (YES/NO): NO